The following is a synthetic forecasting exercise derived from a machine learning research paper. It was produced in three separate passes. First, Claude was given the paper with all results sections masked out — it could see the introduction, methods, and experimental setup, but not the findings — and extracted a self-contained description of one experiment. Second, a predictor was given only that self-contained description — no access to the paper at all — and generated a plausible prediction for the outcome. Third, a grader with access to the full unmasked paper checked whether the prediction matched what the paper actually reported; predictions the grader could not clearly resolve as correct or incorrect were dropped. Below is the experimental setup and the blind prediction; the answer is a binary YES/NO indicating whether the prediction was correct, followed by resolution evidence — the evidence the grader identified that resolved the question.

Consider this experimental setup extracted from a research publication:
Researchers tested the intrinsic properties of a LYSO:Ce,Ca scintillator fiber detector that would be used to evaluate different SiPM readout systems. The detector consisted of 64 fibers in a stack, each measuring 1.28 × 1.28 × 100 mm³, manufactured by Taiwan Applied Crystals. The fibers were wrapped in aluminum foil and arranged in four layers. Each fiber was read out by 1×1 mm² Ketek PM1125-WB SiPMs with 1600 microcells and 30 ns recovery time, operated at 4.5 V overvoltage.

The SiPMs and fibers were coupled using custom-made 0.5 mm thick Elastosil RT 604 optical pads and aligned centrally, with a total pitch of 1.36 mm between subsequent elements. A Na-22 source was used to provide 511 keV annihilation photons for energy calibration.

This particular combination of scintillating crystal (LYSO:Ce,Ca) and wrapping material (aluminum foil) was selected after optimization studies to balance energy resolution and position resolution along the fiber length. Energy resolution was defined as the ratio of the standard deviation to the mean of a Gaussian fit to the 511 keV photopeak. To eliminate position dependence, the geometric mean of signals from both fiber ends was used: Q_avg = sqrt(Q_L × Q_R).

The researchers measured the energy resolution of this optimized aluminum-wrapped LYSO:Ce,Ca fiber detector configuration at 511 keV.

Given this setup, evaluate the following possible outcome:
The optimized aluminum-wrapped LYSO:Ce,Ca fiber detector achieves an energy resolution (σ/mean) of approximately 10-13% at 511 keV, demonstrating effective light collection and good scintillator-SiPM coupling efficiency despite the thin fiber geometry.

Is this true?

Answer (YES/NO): NO